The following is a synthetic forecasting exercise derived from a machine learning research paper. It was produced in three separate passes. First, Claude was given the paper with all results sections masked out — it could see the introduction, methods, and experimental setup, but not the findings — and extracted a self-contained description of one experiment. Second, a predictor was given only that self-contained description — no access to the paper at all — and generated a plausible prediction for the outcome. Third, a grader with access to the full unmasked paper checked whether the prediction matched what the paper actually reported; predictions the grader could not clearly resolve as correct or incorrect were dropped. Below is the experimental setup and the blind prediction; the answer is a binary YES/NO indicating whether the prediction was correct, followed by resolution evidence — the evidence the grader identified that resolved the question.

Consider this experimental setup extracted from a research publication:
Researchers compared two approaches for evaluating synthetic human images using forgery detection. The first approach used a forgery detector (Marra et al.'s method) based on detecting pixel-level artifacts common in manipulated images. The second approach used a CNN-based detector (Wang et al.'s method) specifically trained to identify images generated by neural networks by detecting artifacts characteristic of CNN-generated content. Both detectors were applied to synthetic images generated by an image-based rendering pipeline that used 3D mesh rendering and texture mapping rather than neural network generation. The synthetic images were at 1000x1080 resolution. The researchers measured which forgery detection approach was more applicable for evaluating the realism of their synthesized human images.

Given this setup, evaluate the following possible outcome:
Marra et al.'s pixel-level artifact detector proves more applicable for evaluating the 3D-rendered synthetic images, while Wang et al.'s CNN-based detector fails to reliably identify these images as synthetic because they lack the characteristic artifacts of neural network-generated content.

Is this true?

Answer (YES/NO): YES